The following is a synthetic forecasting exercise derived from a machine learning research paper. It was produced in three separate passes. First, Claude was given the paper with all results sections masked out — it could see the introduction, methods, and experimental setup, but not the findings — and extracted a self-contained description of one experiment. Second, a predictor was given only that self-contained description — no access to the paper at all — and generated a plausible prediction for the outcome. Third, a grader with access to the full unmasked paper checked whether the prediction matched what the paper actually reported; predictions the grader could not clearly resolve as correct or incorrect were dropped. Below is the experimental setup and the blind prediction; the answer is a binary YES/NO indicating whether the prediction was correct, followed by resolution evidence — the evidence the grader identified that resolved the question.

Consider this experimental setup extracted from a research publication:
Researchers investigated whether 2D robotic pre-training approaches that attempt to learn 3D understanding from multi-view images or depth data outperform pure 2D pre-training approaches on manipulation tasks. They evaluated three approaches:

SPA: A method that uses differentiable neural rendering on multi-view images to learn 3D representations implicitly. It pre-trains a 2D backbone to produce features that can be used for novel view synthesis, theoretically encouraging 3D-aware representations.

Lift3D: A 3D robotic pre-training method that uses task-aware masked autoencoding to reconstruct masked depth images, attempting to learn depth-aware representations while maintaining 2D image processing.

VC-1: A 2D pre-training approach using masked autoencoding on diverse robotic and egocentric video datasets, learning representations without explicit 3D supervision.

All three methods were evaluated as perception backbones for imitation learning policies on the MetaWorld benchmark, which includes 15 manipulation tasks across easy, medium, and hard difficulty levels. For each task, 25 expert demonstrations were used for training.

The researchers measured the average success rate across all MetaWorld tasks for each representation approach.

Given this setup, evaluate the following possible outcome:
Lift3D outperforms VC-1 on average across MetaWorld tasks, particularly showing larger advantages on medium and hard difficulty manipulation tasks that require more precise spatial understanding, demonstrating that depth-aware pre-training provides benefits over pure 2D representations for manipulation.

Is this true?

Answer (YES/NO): NO